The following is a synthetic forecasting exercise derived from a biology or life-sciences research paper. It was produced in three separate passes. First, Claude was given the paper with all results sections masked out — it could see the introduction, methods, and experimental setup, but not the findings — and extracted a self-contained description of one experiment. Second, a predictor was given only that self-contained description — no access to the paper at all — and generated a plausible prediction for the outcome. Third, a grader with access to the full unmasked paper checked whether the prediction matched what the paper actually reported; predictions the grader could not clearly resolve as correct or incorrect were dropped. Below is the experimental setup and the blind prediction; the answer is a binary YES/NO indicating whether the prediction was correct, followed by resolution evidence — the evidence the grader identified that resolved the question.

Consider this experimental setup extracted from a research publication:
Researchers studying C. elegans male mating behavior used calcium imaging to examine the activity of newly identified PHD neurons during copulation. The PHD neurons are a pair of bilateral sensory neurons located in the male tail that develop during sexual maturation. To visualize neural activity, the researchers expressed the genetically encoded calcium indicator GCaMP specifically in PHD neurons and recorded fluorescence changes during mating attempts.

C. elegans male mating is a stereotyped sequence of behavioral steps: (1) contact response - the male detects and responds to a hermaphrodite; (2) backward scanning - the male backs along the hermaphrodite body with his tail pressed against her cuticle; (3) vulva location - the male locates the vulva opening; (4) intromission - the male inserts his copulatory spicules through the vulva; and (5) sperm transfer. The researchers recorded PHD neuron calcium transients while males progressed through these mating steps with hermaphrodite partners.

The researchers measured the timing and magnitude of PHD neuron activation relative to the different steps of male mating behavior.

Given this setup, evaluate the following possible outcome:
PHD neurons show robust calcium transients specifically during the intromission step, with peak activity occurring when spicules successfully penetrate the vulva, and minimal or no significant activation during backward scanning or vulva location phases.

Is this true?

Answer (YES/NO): NO